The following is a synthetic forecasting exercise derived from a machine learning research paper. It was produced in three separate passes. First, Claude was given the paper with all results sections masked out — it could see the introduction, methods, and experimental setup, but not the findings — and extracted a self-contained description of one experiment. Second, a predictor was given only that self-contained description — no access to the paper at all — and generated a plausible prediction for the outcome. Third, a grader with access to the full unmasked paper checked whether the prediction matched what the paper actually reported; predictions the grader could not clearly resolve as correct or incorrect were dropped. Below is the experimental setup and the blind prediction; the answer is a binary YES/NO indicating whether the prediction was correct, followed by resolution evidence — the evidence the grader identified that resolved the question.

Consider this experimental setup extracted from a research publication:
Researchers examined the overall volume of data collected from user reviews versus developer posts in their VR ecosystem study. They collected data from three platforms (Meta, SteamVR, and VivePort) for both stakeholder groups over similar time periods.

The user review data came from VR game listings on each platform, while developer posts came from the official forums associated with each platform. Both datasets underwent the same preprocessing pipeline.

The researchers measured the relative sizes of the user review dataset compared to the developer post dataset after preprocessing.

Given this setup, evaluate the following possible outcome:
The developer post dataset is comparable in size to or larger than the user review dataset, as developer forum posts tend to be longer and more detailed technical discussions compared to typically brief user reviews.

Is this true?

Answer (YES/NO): NO